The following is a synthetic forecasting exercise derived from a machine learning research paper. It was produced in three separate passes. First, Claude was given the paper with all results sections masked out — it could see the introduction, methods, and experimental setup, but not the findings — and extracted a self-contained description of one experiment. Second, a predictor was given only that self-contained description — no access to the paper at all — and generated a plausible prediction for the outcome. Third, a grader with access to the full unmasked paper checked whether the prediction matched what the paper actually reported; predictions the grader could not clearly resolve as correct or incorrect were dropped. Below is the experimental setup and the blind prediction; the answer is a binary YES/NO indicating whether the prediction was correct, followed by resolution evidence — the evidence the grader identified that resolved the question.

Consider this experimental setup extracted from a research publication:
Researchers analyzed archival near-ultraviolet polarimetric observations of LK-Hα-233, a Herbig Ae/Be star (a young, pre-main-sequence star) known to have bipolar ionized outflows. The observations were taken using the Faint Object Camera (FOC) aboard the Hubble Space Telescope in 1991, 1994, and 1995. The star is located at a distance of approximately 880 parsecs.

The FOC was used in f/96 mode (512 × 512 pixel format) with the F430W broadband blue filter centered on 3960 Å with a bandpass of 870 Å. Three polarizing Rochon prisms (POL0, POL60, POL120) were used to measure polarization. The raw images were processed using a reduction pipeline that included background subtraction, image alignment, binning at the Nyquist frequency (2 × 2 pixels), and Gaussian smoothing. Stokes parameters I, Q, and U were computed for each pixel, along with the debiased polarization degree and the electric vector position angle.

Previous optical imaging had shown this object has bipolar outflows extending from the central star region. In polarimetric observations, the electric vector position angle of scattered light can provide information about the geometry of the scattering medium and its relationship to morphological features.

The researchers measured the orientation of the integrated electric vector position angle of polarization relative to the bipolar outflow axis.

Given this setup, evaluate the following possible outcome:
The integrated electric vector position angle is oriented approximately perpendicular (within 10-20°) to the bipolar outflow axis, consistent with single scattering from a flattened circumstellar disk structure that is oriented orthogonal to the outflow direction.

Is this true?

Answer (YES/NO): YES